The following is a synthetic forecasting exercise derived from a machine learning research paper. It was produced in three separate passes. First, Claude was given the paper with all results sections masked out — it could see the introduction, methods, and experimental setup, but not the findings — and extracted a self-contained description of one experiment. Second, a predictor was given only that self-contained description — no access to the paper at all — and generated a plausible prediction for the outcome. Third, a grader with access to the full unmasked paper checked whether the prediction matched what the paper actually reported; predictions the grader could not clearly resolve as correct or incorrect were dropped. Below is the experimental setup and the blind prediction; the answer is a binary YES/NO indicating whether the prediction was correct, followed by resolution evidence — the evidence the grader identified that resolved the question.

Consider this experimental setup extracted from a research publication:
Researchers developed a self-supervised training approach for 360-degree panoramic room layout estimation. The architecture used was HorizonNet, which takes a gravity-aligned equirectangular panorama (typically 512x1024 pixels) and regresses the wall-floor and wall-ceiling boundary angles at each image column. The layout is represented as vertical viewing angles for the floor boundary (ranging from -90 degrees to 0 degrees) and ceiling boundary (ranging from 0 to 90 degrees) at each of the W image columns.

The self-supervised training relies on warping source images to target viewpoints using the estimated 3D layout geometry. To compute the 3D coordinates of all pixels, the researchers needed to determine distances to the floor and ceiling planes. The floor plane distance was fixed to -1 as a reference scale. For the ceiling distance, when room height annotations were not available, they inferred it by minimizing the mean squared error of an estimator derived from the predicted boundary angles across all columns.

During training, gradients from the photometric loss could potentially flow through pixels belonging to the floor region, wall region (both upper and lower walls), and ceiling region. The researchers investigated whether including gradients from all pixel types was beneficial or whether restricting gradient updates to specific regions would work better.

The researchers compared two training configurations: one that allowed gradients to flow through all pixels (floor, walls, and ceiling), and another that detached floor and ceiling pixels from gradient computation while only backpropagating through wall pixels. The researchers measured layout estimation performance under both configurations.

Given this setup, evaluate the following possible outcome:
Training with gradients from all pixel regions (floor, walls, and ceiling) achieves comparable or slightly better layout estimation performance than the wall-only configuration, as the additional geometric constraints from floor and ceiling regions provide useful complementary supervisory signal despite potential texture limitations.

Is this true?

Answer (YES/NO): NO